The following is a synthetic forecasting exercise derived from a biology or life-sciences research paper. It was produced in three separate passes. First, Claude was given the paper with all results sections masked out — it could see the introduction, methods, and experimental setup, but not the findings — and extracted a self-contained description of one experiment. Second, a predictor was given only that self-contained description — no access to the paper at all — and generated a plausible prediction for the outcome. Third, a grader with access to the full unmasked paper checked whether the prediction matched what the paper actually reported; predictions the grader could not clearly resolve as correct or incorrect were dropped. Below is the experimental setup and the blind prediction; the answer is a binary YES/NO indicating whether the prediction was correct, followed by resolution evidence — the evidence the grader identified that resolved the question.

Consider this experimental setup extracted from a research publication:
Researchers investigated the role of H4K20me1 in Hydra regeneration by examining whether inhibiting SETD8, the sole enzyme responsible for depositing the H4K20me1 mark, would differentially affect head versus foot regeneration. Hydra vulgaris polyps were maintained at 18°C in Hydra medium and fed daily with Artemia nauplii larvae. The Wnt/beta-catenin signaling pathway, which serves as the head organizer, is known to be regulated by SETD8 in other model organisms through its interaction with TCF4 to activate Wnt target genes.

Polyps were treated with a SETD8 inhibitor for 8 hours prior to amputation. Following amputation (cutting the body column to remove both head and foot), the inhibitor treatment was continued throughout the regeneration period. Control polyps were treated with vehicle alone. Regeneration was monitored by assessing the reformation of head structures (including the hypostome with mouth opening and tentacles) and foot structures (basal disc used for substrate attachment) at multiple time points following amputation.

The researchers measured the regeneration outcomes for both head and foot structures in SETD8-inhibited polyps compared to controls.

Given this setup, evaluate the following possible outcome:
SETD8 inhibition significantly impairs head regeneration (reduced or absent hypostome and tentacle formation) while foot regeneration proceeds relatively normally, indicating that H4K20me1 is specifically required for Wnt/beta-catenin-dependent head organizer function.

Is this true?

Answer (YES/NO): NO